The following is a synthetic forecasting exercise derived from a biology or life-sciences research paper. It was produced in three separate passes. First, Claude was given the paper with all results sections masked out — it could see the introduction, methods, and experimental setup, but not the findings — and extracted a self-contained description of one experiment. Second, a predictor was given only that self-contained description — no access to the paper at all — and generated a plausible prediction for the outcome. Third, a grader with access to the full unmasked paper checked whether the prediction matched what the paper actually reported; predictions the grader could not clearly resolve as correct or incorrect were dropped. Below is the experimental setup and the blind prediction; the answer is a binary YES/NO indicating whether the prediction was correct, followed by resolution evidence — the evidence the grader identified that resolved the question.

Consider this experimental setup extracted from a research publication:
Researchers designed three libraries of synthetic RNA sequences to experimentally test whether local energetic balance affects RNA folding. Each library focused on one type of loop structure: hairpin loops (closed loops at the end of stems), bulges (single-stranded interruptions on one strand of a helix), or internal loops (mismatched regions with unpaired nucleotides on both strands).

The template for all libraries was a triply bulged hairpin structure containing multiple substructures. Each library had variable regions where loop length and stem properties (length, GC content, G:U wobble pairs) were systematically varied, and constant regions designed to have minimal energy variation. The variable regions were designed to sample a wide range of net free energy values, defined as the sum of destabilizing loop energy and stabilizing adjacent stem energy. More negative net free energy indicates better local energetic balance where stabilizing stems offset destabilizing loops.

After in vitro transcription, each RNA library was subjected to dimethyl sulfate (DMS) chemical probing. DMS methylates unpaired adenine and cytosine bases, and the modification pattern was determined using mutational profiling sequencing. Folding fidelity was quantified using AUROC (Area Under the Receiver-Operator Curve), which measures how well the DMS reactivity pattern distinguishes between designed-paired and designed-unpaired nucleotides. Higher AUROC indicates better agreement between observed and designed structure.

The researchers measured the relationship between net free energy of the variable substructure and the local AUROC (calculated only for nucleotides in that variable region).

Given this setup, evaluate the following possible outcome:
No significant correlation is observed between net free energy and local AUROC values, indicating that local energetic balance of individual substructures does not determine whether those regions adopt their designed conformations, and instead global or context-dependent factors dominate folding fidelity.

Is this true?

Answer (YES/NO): NO